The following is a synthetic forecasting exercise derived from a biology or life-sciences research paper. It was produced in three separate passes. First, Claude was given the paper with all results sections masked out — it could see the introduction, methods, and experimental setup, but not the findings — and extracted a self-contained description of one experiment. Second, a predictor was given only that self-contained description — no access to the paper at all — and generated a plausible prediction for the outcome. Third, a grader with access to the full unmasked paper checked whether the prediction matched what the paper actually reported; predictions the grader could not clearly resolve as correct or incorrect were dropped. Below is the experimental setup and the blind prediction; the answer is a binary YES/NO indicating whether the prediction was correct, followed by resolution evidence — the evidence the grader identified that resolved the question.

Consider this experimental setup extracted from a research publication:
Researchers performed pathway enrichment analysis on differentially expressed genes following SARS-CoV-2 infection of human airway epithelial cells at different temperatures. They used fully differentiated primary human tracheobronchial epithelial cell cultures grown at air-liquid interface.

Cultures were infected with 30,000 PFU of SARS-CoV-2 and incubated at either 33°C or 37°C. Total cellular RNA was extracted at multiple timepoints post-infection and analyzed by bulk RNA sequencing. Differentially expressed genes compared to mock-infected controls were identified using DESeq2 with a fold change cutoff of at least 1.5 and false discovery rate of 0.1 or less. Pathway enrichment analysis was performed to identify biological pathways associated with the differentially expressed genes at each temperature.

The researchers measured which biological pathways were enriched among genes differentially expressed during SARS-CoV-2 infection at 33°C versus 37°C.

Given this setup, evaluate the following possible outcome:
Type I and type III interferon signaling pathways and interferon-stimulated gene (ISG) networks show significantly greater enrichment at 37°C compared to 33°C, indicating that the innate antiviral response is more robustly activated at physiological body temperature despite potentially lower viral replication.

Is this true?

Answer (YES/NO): YES